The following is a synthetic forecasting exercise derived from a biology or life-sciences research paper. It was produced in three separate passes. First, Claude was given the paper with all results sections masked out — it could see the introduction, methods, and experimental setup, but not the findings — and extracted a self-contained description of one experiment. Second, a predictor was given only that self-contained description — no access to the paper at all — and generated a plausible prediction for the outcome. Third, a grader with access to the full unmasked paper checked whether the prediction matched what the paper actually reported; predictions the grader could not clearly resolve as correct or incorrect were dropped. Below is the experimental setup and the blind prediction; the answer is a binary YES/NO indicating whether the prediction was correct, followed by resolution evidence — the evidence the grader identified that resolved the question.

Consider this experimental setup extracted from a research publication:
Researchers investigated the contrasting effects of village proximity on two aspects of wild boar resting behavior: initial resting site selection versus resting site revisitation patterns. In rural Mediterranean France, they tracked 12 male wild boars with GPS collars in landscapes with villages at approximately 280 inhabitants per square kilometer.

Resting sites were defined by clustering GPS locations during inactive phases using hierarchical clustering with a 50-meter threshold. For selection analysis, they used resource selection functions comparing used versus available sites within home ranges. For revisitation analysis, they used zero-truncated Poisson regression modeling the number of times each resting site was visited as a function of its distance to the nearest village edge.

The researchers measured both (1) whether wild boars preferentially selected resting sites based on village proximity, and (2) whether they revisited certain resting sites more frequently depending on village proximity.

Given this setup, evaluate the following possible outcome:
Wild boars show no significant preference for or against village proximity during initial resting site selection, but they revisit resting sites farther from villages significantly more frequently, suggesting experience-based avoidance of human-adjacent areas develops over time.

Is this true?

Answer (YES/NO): NO